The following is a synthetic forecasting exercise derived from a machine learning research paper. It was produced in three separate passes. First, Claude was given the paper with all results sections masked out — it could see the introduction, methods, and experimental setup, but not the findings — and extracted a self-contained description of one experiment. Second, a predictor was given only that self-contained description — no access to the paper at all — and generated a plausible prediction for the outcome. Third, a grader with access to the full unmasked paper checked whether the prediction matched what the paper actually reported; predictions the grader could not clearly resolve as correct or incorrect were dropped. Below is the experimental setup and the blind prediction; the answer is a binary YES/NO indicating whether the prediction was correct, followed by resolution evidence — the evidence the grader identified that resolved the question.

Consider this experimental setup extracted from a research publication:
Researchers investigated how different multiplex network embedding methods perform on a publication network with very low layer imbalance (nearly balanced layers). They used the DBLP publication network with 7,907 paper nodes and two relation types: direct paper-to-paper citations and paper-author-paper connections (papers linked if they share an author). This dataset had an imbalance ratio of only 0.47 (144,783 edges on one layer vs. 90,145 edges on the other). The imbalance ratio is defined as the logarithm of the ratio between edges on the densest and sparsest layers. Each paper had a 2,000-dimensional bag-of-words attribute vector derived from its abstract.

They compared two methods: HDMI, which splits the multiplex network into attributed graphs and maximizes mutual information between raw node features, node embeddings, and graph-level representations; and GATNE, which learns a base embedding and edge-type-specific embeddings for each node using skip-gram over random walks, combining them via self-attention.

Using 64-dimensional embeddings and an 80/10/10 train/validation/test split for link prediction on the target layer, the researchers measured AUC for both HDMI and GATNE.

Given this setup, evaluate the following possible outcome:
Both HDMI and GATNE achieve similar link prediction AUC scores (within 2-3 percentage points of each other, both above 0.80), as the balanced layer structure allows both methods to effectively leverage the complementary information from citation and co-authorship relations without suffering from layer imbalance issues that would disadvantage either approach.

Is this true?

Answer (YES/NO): NO